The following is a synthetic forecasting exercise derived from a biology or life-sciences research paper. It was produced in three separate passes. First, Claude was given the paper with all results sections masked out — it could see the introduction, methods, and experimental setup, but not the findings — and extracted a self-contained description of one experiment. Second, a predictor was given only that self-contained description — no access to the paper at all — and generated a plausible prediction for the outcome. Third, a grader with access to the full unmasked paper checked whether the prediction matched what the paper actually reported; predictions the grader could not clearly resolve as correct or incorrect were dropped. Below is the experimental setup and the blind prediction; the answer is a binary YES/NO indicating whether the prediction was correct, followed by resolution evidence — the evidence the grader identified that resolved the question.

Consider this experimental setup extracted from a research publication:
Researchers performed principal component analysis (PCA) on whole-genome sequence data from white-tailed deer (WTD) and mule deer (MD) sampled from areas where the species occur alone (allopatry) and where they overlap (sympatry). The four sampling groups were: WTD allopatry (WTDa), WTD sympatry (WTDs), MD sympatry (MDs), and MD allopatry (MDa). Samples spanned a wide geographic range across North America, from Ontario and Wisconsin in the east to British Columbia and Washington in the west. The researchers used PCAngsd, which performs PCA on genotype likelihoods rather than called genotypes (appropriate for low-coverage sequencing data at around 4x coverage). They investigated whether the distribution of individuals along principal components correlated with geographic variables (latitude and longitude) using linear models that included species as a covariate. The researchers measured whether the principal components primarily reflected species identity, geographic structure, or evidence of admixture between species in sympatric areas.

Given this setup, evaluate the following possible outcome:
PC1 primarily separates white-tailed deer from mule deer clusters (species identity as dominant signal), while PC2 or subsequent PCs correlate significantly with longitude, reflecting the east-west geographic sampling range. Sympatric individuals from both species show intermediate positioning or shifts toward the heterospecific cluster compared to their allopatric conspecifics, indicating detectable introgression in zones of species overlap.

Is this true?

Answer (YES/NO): NO